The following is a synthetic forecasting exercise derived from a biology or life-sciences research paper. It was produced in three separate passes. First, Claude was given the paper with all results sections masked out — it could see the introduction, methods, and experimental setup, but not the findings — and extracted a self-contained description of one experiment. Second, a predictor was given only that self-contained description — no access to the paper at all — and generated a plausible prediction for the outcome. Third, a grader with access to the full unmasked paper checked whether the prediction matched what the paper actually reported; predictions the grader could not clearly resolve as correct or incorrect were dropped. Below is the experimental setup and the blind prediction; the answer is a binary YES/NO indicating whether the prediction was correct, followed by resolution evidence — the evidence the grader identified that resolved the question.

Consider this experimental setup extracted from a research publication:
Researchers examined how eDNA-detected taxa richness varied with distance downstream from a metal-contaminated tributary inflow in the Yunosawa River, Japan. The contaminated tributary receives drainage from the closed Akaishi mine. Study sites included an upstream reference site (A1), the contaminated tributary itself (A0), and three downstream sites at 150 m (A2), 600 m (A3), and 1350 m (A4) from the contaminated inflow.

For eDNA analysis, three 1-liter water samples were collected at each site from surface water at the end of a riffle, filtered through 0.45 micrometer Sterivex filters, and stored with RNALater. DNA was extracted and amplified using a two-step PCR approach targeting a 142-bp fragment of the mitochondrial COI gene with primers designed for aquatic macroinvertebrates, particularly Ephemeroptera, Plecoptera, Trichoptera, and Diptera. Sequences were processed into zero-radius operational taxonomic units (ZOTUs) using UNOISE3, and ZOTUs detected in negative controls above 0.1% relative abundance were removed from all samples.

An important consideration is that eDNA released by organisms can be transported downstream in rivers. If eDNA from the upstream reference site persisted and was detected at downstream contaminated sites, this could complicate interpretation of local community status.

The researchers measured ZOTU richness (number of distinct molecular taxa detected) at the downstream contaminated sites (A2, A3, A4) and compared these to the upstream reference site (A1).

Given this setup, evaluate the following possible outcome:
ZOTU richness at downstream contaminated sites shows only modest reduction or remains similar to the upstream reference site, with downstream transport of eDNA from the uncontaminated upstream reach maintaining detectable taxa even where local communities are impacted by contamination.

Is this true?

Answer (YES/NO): YES